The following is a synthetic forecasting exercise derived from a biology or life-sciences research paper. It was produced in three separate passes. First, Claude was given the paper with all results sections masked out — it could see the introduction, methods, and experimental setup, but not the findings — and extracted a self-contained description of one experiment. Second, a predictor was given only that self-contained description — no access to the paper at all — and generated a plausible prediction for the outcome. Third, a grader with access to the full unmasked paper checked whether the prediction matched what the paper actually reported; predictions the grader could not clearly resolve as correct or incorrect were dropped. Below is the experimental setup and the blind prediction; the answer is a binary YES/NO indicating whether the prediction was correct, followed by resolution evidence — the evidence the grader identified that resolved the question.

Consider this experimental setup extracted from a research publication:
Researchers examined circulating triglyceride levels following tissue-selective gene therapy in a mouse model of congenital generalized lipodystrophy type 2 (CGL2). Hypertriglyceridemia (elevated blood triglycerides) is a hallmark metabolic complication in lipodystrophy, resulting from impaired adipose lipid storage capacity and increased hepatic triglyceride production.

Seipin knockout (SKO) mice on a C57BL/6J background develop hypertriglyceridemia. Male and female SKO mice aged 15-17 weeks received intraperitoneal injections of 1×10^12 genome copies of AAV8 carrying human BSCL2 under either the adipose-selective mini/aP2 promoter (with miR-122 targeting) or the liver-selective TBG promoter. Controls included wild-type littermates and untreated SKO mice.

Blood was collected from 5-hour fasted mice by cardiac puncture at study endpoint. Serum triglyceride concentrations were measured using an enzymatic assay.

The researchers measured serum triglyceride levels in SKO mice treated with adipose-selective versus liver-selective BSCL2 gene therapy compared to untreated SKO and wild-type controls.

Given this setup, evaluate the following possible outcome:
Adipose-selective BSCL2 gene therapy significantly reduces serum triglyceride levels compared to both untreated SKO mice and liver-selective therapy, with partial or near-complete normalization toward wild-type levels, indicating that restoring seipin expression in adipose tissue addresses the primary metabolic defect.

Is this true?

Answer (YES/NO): NO